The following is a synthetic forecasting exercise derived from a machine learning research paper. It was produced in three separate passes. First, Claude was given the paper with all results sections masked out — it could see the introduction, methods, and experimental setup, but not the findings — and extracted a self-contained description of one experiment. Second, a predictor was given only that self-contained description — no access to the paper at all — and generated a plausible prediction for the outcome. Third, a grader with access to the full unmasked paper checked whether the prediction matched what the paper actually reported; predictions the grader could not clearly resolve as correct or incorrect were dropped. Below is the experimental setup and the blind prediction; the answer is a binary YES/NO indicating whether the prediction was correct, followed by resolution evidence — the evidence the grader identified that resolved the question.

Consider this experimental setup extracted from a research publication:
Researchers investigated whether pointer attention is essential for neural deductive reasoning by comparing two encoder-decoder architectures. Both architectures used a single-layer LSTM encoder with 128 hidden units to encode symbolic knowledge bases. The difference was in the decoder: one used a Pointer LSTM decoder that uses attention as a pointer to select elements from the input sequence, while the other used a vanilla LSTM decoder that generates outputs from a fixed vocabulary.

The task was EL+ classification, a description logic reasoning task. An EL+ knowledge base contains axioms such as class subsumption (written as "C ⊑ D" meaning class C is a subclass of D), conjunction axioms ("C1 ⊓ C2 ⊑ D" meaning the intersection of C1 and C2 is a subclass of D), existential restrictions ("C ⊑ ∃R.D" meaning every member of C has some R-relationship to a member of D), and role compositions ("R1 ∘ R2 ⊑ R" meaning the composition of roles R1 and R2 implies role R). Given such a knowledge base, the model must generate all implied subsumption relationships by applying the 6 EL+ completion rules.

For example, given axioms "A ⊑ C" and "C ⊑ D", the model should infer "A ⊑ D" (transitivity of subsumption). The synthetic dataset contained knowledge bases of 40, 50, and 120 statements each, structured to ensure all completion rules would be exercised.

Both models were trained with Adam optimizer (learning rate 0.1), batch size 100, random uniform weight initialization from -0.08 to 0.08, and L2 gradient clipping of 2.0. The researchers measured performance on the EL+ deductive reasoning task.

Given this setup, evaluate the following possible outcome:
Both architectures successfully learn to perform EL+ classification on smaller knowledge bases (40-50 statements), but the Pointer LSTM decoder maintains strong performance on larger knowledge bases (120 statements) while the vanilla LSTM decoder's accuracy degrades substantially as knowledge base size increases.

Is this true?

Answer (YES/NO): NO